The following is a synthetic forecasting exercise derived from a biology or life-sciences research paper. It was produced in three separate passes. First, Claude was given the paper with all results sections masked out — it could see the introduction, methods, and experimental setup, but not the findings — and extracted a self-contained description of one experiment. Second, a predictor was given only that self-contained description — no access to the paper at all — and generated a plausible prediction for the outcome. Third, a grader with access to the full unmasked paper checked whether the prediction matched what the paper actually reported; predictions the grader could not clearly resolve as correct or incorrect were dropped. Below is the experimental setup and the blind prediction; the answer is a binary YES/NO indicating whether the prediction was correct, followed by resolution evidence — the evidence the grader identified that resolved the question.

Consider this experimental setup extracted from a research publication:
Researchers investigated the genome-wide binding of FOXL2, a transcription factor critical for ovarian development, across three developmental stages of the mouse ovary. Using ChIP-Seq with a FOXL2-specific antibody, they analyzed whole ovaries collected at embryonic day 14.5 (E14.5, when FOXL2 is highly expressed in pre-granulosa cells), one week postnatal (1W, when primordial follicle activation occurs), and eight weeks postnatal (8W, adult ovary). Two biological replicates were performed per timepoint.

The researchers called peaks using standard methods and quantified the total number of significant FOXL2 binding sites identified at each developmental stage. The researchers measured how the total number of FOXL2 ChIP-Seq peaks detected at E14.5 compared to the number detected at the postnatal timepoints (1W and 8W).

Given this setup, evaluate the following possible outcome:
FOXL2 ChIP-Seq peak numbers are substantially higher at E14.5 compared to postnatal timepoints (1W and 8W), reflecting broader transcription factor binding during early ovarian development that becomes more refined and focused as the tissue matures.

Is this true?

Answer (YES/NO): NO